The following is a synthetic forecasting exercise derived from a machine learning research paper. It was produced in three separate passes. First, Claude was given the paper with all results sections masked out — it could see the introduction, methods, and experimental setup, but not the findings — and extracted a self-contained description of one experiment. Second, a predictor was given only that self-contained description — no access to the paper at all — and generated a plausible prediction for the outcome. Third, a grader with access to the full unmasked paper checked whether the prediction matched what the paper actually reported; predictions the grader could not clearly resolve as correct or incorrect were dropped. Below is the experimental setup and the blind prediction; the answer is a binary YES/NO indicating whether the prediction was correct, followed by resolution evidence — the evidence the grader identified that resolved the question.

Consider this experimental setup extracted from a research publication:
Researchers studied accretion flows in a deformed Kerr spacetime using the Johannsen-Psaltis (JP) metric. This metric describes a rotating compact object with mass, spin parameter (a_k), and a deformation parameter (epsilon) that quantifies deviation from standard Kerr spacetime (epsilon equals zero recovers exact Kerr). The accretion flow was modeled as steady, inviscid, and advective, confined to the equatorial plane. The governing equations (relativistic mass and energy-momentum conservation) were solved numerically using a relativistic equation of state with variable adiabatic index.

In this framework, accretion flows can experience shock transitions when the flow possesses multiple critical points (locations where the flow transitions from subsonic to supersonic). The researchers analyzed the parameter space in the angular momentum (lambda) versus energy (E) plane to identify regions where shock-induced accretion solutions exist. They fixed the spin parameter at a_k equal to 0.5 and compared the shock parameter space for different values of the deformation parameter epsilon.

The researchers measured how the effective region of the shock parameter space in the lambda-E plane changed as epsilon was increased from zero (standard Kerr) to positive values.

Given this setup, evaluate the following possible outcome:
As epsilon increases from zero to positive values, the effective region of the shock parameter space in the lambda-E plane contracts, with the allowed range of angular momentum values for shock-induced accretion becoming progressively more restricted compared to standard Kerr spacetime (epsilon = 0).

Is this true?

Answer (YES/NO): NO